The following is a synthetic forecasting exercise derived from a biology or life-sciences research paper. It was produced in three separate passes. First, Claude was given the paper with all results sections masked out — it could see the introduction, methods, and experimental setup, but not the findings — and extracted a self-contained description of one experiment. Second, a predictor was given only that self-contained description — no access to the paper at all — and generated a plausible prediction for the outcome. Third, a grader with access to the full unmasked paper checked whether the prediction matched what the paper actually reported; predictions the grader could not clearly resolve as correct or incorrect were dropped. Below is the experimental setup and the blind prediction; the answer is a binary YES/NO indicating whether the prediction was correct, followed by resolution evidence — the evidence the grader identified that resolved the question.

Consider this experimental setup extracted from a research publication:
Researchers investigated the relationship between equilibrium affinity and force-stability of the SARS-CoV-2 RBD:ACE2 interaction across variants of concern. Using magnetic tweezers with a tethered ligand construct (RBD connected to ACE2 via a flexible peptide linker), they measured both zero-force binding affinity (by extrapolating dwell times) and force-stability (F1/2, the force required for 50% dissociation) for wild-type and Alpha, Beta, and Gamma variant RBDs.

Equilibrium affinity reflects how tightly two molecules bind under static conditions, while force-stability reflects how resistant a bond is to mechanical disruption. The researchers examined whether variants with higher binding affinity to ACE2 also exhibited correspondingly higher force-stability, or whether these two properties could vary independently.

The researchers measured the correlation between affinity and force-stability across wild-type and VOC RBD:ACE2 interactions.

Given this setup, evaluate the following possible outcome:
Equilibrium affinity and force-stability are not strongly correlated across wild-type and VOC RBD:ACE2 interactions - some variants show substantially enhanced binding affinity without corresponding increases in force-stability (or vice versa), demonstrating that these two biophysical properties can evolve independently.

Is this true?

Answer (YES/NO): YES